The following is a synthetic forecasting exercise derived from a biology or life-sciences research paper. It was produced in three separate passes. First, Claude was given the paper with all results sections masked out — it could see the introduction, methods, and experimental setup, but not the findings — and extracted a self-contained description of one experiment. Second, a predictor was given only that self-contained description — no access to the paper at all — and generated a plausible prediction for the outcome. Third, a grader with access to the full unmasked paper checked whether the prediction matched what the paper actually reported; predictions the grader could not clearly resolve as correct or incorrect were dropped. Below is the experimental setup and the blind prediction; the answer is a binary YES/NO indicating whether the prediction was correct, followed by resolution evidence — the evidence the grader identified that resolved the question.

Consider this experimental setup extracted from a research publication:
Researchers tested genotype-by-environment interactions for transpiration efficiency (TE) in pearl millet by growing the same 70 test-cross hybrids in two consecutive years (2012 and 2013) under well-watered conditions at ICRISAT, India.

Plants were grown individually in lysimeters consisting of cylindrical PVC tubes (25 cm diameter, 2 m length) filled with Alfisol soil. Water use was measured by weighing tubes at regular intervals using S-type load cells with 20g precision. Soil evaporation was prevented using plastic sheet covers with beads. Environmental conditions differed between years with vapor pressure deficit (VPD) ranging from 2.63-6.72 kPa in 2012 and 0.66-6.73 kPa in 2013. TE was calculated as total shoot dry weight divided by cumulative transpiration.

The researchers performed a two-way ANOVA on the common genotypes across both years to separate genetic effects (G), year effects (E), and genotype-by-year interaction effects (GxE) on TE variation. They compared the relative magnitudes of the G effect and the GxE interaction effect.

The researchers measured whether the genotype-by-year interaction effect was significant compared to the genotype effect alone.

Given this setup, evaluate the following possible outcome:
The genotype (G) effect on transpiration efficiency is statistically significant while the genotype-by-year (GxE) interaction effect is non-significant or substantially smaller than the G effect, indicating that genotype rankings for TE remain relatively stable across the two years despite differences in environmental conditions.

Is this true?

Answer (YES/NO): NO